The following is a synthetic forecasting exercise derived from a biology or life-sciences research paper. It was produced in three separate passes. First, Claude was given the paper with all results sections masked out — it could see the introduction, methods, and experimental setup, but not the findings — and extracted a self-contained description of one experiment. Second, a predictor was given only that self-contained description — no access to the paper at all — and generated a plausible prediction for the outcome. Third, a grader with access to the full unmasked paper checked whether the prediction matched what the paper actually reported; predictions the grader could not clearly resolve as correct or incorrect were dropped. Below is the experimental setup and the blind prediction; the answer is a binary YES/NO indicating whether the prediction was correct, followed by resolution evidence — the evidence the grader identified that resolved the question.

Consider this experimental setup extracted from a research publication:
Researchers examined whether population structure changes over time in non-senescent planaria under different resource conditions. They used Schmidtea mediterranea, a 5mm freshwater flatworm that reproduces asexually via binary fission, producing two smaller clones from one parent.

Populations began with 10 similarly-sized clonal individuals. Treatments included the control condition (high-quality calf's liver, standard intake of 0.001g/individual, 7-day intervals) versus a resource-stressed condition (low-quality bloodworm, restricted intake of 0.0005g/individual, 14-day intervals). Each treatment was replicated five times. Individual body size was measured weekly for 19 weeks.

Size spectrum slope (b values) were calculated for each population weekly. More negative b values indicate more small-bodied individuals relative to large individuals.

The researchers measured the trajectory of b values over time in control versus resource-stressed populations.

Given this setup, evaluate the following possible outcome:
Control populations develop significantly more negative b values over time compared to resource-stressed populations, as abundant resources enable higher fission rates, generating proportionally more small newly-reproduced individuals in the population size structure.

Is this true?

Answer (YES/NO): NO